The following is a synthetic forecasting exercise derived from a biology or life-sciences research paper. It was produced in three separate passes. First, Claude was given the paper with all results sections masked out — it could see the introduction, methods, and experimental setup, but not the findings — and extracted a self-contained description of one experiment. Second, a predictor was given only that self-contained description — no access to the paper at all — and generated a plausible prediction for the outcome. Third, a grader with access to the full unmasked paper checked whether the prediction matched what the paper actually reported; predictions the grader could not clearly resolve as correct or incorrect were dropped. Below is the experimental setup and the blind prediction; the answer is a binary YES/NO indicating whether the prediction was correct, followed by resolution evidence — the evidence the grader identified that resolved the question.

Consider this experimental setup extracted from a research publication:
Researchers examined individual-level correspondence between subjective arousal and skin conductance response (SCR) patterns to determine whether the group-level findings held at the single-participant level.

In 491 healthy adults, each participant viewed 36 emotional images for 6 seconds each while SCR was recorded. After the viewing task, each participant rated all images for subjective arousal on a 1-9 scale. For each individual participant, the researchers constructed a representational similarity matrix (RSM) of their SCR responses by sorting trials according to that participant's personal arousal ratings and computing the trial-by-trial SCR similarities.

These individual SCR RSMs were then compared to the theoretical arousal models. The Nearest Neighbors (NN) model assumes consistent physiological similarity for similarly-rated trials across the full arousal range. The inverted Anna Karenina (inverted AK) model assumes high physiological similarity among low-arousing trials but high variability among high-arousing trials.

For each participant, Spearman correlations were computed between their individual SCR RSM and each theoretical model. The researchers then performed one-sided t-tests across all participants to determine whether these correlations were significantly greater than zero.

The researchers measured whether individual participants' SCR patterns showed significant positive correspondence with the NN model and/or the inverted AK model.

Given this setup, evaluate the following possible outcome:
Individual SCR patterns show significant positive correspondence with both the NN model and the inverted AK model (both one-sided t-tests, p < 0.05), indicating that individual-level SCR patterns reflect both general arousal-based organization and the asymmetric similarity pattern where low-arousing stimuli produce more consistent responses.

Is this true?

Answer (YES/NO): YES